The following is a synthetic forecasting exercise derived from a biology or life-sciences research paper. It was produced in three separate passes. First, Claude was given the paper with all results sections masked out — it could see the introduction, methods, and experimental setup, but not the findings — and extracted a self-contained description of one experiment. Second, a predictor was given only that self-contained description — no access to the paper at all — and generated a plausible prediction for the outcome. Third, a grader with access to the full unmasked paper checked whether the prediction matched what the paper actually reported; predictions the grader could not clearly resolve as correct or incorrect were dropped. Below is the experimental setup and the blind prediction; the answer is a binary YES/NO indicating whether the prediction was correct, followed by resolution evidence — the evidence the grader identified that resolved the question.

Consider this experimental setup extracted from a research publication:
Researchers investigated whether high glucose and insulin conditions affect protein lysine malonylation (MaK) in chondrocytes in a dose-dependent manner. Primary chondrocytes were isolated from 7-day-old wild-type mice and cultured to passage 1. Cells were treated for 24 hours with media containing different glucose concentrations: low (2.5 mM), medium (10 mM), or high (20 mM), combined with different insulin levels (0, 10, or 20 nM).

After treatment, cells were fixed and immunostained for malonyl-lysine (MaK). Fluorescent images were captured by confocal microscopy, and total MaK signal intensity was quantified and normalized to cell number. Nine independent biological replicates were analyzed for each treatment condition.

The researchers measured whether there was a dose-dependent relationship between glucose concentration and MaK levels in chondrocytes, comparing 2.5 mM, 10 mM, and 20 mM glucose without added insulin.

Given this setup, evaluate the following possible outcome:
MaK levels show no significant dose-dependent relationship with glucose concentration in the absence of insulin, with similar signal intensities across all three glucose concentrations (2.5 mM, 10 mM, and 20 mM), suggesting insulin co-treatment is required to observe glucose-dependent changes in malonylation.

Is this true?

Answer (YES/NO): YES